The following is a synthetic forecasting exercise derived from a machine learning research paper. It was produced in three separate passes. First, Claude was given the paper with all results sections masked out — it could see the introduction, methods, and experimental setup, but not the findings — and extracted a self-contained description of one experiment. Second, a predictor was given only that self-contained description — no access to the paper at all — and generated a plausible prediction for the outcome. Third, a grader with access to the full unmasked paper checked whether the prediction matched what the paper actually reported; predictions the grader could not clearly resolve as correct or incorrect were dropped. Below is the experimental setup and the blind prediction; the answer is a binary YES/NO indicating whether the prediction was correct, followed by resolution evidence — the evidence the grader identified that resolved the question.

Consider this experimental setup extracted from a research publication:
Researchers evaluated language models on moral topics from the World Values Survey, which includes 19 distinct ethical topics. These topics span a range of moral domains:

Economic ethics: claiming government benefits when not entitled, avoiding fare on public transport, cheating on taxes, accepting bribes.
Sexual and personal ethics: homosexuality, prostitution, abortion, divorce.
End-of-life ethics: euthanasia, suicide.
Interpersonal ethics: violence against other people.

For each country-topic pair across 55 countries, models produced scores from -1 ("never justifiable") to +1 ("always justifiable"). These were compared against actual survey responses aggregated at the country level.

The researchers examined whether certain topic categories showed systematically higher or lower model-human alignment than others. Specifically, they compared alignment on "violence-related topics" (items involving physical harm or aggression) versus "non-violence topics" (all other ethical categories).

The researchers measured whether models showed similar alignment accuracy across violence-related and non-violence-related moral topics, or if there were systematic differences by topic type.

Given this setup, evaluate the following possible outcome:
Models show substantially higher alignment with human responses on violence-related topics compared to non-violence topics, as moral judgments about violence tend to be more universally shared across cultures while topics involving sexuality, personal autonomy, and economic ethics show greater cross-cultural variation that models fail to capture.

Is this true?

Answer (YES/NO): NO